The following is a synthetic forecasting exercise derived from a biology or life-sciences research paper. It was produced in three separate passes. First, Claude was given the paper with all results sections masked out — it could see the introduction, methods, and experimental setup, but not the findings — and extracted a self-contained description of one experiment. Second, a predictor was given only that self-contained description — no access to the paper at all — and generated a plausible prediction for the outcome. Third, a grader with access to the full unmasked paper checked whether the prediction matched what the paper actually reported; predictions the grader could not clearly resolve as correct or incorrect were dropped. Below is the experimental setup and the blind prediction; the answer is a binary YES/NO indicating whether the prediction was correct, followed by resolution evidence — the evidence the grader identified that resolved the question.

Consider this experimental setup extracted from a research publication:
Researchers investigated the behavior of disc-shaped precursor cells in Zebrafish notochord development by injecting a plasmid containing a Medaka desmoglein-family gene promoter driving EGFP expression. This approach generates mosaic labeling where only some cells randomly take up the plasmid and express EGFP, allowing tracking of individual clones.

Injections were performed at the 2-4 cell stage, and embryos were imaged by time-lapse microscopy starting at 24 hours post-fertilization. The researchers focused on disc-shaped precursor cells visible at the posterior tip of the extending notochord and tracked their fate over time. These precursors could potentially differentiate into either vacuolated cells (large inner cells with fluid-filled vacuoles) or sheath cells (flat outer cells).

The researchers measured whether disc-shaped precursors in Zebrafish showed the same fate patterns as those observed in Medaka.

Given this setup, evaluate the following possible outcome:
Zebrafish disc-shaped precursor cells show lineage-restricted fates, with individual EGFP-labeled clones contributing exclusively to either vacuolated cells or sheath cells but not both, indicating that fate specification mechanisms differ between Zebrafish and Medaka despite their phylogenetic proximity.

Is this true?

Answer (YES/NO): NO